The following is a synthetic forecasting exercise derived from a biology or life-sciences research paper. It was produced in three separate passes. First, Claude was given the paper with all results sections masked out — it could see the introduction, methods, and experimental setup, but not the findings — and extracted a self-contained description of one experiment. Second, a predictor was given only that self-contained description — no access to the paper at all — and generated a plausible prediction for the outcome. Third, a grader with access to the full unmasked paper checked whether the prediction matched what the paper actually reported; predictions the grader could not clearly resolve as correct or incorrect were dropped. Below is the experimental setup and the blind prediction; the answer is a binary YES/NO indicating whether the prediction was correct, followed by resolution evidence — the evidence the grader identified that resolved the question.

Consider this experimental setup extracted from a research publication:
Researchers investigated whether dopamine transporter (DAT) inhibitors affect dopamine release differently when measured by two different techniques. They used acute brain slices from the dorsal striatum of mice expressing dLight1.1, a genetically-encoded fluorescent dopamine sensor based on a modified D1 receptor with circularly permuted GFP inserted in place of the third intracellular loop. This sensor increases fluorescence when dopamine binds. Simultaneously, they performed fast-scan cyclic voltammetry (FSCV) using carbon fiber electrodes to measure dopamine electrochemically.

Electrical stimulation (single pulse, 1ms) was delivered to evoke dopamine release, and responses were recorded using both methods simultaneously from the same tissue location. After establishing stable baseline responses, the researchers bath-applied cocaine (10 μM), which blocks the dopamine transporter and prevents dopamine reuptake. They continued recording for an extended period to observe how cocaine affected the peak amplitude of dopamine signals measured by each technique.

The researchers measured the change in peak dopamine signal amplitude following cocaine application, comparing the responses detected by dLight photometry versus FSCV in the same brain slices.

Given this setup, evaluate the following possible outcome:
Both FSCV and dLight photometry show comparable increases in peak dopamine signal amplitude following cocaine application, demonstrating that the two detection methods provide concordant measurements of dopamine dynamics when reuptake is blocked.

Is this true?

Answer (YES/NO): NO